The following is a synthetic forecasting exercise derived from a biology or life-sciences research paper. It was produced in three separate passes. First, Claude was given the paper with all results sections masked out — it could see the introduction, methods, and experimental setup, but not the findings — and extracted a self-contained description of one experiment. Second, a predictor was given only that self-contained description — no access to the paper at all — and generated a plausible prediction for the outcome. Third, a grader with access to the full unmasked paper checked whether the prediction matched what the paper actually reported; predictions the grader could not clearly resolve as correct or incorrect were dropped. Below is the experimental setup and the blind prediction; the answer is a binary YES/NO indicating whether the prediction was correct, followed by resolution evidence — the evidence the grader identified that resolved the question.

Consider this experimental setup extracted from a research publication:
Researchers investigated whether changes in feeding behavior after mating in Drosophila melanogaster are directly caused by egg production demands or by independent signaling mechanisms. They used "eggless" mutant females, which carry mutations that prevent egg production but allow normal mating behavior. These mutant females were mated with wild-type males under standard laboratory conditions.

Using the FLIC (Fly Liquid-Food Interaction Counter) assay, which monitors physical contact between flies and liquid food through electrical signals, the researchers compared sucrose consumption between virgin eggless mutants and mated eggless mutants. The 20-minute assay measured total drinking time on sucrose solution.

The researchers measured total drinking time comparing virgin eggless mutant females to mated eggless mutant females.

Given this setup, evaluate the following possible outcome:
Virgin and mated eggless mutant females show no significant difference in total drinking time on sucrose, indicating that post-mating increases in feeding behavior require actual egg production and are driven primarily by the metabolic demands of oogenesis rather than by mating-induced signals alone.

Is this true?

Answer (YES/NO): NO